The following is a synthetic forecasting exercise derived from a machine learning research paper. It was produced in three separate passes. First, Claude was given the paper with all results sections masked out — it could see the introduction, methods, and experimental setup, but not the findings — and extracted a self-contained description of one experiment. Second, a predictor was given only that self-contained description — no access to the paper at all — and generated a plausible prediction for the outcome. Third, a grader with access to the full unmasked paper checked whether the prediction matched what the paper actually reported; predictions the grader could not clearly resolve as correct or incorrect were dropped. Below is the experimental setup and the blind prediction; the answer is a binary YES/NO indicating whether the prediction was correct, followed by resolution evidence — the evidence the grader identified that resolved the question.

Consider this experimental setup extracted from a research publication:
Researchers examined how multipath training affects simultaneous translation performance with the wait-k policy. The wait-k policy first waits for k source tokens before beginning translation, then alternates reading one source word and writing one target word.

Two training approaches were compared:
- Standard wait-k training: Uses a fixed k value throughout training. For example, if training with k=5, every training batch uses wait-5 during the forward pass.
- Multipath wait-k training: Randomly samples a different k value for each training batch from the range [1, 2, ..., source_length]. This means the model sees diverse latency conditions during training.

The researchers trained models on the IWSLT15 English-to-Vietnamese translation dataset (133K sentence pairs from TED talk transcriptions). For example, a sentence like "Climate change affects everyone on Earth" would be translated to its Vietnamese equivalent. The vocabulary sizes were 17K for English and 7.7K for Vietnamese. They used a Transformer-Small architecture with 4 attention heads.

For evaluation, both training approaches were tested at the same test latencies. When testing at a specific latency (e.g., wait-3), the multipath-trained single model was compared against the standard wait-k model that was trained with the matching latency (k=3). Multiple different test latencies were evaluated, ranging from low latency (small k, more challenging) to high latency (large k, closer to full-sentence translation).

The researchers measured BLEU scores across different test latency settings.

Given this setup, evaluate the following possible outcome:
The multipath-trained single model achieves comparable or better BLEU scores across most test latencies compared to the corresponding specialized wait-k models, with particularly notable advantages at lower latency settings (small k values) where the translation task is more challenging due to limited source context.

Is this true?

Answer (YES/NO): NO